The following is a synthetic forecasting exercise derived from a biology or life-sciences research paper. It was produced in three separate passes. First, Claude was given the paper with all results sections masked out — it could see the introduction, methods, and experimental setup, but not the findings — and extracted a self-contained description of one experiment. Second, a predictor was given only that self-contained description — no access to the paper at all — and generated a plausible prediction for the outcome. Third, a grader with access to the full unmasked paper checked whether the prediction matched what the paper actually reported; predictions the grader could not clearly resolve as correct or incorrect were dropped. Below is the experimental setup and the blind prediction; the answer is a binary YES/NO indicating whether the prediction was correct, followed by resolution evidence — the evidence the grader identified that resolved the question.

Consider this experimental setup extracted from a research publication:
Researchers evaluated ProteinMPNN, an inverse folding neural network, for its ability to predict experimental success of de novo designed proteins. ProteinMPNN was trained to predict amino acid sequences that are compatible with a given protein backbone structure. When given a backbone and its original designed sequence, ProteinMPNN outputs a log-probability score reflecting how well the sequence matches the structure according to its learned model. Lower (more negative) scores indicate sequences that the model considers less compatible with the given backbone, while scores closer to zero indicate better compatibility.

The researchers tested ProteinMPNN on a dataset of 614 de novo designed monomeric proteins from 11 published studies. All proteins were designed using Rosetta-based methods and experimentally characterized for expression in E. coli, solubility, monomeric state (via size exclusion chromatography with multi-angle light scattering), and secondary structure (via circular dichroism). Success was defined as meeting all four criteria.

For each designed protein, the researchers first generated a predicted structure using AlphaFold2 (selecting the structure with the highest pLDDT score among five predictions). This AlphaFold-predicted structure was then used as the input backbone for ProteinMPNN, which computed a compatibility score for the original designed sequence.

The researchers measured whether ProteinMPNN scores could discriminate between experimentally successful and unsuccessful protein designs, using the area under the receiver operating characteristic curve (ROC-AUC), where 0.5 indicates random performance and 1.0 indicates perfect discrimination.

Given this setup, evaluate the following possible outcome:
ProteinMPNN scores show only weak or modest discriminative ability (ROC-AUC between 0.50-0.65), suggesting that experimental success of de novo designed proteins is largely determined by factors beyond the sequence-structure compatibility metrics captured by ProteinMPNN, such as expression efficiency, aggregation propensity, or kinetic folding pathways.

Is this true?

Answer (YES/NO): NO